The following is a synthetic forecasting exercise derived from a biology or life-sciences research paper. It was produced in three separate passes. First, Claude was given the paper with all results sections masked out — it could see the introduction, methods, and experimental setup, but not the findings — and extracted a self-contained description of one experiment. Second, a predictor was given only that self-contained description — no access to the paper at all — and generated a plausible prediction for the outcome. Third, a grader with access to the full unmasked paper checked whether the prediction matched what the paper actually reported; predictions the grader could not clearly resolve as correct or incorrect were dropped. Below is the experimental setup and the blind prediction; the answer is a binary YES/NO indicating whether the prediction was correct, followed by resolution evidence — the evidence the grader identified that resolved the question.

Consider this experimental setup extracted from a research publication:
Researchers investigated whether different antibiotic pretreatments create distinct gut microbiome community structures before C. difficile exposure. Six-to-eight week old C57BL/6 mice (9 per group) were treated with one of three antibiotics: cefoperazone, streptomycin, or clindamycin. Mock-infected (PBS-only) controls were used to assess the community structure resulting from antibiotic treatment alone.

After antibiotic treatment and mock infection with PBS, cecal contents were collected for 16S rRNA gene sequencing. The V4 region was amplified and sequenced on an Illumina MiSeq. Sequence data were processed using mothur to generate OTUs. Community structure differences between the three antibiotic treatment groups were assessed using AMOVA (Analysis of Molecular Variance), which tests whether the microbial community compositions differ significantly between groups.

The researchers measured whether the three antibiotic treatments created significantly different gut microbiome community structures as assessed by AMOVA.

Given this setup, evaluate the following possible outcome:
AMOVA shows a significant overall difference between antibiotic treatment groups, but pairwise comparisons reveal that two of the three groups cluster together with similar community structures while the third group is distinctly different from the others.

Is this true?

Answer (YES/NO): NO